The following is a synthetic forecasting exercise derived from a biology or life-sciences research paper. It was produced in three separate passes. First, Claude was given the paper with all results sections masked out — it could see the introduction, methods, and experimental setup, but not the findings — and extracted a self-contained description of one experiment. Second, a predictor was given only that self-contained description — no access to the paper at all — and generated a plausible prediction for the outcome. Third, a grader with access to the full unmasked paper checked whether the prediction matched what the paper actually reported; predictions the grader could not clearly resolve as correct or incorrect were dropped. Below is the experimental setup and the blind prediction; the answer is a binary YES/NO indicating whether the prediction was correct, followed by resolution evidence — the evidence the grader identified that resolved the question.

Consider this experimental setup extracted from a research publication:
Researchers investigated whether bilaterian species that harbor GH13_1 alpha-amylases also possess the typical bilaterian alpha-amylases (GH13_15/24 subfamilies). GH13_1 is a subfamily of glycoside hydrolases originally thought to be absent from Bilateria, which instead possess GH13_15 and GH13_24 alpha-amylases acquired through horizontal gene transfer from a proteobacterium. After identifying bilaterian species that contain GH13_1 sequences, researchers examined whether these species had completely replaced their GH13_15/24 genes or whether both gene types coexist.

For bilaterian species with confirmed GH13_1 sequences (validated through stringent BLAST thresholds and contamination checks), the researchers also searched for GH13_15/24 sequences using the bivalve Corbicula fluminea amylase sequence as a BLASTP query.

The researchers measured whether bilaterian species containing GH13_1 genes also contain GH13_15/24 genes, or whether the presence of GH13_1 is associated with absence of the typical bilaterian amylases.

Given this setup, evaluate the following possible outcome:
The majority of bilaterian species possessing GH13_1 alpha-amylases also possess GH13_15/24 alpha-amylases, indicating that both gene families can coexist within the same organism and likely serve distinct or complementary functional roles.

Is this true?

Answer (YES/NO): YES